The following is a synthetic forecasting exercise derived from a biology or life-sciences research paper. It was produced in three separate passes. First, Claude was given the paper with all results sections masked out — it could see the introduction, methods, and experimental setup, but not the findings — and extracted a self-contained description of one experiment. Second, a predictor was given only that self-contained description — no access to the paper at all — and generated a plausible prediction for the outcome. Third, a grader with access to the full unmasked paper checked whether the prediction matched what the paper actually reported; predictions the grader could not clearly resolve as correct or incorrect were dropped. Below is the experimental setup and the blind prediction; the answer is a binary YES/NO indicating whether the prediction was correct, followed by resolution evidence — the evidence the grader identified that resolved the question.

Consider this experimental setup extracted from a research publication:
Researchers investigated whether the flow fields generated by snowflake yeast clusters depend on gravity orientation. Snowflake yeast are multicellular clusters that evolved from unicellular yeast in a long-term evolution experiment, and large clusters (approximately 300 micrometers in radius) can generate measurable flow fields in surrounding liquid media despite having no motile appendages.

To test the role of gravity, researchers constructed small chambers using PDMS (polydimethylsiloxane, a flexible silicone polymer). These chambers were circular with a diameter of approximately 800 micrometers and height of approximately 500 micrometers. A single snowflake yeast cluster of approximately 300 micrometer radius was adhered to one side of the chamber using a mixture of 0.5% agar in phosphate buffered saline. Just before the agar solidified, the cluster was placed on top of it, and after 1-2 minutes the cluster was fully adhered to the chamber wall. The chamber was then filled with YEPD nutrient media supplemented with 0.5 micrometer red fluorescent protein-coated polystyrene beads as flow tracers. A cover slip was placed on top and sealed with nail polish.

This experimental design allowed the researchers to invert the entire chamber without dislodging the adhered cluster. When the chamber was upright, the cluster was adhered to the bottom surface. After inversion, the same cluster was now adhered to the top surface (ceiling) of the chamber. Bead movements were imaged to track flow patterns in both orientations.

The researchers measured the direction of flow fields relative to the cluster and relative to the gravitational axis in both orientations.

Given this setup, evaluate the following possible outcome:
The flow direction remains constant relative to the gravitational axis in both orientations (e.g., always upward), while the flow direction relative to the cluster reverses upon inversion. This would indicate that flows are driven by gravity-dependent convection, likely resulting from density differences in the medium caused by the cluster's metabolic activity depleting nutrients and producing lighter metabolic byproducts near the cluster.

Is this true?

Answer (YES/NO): YES